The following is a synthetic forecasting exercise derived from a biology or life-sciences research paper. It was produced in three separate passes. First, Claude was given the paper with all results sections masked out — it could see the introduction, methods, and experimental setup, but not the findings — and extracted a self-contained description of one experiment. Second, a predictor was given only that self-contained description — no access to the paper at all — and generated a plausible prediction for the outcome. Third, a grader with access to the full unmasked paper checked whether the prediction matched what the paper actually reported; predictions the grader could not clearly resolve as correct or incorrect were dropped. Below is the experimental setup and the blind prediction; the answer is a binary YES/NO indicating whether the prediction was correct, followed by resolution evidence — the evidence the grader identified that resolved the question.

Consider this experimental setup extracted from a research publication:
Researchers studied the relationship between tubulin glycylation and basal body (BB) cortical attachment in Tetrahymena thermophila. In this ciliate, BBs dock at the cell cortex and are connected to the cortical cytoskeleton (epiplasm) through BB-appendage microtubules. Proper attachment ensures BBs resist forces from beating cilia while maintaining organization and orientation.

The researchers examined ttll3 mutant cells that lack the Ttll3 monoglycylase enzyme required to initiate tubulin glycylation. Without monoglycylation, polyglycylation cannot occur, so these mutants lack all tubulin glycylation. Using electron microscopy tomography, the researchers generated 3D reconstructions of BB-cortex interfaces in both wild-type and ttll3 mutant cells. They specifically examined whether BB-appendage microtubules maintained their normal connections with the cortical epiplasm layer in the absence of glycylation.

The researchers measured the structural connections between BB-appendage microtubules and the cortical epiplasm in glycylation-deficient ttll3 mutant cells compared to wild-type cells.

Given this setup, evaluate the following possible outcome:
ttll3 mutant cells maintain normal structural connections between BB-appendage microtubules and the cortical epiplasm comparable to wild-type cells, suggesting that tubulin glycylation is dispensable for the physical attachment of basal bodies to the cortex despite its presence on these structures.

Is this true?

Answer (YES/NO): NO